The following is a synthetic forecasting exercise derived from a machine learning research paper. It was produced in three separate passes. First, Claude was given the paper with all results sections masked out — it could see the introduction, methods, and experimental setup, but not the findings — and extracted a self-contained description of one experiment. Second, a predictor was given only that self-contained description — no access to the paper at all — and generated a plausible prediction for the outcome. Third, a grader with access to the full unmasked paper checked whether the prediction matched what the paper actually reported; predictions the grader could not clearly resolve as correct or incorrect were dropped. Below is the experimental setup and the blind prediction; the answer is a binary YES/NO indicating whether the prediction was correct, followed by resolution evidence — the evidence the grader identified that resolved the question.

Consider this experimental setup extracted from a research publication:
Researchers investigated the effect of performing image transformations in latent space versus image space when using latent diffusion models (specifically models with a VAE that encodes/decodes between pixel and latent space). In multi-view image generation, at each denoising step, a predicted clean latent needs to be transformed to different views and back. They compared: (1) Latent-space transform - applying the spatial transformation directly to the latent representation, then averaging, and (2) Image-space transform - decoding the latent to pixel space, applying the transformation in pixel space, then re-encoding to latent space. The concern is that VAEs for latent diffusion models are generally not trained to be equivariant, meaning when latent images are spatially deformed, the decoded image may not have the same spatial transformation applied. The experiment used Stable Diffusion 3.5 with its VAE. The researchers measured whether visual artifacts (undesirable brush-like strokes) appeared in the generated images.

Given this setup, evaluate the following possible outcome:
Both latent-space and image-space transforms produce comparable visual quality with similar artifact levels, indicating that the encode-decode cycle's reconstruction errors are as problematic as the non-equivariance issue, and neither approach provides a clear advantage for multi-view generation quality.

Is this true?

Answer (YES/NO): NO